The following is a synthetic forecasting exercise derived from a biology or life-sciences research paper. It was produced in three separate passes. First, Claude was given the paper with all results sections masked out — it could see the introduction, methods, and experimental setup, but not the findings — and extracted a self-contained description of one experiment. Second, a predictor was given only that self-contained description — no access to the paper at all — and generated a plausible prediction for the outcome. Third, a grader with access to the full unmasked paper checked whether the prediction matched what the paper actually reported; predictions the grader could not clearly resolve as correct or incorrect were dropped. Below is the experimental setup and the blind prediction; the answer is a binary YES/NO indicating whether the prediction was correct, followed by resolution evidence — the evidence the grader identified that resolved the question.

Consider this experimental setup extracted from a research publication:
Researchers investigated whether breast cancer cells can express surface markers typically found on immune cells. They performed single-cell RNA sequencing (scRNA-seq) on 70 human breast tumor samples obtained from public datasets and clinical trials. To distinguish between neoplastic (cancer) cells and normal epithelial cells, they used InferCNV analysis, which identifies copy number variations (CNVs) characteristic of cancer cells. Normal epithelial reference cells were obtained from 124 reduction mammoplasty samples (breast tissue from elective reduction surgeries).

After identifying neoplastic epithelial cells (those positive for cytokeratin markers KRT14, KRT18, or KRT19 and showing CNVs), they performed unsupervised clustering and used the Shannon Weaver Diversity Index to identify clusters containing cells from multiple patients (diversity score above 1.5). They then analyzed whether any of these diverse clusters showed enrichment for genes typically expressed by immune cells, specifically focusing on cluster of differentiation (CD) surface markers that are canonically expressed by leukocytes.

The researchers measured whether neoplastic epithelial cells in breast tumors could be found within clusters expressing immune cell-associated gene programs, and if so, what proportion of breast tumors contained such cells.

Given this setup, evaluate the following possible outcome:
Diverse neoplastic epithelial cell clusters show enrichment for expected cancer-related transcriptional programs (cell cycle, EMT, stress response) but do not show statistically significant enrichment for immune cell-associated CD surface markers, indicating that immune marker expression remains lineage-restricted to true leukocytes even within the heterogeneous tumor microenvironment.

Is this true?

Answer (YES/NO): NO